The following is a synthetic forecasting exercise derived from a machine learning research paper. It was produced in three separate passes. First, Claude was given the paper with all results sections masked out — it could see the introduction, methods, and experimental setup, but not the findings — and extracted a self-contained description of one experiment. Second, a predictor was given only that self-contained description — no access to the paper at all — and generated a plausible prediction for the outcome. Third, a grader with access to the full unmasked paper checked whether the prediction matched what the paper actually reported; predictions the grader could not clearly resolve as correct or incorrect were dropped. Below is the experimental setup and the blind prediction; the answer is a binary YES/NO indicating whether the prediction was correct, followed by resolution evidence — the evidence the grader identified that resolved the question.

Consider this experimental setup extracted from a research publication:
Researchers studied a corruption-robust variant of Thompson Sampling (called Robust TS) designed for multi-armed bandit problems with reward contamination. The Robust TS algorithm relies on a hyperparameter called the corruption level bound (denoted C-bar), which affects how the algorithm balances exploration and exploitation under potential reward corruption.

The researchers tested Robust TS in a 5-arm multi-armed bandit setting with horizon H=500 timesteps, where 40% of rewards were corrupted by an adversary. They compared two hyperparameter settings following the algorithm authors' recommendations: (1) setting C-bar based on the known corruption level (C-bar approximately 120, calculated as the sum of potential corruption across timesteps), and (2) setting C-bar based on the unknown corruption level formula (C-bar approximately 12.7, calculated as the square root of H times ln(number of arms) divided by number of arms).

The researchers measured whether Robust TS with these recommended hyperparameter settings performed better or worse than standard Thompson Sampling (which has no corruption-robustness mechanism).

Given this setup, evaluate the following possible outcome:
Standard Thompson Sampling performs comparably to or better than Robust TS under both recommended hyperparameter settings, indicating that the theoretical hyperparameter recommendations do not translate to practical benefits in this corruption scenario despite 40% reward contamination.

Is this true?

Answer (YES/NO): YES